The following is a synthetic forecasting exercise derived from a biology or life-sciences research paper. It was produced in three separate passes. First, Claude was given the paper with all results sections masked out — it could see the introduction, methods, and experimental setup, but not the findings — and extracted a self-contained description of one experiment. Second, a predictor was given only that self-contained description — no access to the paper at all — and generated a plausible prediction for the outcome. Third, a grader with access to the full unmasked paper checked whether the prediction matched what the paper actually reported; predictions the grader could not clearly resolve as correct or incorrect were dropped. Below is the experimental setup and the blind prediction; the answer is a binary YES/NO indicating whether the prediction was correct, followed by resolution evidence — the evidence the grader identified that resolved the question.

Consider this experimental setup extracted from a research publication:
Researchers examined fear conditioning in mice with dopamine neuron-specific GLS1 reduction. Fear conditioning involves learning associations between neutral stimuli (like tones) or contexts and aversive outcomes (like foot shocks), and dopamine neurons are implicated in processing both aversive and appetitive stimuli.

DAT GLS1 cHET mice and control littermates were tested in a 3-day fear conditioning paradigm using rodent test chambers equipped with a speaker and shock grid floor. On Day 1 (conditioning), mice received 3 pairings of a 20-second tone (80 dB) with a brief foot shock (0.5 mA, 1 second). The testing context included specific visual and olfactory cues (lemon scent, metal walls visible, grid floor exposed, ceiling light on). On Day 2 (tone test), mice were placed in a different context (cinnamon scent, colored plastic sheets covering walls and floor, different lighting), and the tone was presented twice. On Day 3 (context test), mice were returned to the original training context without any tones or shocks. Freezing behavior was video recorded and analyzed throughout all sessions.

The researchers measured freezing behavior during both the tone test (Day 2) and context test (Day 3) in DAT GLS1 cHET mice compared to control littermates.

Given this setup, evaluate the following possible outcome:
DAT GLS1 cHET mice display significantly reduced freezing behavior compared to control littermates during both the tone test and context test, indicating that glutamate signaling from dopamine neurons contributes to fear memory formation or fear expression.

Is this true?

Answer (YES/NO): NO